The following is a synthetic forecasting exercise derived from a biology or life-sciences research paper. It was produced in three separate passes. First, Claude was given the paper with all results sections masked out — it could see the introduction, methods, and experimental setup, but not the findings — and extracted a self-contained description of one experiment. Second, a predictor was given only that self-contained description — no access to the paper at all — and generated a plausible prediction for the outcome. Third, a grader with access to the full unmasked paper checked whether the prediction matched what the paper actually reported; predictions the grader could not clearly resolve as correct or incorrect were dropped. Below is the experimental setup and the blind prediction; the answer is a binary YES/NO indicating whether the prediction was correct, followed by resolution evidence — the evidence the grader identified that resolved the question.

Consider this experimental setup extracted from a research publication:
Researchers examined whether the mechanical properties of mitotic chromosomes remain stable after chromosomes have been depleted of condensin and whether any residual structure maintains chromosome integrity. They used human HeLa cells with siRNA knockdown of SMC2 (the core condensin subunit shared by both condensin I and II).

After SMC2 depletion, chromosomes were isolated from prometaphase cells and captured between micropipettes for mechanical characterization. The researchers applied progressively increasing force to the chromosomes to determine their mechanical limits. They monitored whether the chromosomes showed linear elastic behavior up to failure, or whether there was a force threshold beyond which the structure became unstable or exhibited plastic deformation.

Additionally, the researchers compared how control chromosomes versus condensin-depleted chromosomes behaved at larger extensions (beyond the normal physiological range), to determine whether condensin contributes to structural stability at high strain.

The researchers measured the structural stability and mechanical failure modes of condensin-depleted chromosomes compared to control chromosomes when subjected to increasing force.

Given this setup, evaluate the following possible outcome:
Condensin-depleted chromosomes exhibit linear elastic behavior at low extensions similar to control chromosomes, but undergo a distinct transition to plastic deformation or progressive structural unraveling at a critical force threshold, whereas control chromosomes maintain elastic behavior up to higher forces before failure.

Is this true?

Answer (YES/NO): YES